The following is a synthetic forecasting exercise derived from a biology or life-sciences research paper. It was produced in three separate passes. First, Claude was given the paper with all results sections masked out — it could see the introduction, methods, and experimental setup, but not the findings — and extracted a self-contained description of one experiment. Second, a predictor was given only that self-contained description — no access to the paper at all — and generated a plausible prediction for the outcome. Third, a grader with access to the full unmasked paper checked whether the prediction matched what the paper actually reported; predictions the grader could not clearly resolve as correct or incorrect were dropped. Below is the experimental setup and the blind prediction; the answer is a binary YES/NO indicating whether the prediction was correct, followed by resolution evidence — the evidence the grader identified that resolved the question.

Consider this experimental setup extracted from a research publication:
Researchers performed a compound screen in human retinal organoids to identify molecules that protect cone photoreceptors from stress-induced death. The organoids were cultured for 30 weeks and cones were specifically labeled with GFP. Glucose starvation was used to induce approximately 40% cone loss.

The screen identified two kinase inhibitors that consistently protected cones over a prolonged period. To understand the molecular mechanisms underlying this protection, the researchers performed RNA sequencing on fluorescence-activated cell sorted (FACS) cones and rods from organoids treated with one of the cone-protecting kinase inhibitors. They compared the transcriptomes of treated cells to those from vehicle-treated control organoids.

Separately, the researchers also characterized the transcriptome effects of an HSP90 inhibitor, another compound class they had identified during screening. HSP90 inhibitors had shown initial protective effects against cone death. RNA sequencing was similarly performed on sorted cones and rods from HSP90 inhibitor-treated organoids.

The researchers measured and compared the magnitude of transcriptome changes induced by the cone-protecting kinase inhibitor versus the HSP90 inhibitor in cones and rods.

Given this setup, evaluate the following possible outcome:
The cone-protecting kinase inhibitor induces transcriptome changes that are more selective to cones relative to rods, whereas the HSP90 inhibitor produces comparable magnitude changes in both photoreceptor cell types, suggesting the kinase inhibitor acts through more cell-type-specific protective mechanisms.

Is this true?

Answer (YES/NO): NO